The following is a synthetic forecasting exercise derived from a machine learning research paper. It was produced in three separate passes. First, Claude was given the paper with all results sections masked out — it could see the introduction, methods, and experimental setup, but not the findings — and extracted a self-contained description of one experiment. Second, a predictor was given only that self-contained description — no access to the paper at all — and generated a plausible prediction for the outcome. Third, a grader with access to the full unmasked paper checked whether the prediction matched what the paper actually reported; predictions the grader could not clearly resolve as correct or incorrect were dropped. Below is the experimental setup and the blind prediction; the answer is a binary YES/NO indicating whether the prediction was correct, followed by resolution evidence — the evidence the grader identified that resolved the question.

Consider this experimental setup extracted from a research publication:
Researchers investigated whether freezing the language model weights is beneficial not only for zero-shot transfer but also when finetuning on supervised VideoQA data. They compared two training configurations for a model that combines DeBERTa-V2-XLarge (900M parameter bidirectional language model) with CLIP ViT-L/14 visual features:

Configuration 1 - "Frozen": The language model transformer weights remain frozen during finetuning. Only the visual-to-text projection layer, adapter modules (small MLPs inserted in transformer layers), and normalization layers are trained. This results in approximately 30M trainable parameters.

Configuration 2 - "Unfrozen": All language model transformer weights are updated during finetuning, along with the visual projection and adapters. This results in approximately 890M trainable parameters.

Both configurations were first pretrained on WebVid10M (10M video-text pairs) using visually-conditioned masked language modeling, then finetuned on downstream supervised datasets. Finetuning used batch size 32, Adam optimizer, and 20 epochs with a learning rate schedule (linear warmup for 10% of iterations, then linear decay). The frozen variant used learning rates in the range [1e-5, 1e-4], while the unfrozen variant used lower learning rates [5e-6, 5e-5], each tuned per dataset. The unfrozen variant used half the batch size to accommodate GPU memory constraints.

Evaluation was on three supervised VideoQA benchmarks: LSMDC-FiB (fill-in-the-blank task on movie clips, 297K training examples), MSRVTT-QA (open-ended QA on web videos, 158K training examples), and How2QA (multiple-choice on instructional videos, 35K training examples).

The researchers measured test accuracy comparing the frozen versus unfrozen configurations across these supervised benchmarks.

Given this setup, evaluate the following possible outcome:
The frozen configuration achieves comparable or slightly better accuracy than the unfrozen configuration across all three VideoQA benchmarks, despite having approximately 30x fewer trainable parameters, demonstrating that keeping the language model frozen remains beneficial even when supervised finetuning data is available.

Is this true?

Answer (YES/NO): NO